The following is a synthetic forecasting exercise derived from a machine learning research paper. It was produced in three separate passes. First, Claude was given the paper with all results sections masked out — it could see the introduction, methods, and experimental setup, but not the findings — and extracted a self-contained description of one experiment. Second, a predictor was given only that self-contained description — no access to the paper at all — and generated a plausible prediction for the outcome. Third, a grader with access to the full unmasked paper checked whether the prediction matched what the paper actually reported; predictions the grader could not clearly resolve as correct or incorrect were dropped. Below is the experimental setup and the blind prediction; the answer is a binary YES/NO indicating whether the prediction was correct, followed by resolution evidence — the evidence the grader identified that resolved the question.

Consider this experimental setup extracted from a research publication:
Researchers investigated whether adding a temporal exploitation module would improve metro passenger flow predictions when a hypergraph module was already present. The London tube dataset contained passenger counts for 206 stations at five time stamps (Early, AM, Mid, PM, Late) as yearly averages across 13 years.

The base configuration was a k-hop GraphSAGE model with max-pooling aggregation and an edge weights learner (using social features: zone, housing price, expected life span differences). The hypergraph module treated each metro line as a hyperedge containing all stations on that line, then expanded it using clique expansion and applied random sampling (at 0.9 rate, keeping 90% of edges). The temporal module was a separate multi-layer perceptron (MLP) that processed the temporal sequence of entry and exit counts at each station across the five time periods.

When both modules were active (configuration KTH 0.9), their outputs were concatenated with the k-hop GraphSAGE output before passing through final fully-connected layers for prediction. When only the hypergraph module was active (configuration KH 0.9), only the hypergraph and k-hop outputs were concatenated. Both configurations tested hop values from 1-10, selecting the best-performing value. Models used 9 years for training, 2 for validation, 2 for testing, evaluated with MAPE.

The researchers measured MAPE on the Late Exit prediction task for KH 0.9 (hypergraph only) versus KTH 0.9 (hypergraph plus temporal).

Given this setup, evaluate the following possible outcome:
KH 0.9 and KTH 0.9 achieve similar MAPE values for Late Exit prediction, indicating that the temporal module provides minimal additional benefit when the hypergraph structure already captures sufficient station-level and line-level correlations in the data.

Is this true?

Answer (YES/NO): NO